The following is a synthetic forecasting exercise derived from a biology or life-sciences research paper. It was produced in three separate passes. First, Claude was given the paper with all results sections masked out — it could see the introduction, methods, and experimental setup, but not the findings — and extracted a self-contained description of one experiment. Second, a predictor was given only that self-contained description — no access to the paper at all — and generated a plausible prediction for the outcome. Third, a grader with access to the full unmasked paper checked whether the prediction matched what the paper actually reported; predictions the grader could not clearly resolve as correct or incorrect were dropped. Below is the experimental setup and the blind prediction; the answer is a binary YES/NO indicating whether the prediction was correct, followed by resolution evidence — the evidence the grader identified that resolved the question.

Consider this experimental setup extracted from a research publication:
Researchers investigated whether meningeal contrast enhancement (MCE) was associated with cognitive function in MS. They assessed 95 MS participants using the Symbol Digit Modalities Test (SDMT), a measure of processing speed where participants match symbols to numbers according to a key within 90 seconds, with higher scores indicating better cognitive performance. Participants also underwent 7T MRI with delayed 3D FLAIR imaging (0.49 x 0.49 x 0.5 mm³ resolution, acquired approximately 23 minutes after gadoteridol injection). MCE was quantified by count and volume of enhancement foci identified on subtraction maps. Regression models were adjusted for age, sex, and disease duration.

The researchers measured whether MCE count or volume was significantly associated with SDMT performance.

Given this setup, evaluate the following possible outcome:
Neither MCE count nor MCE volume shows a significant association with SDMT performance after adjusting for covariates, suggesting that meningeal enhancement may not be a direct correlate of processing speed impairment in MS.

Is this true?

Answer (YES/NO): YES